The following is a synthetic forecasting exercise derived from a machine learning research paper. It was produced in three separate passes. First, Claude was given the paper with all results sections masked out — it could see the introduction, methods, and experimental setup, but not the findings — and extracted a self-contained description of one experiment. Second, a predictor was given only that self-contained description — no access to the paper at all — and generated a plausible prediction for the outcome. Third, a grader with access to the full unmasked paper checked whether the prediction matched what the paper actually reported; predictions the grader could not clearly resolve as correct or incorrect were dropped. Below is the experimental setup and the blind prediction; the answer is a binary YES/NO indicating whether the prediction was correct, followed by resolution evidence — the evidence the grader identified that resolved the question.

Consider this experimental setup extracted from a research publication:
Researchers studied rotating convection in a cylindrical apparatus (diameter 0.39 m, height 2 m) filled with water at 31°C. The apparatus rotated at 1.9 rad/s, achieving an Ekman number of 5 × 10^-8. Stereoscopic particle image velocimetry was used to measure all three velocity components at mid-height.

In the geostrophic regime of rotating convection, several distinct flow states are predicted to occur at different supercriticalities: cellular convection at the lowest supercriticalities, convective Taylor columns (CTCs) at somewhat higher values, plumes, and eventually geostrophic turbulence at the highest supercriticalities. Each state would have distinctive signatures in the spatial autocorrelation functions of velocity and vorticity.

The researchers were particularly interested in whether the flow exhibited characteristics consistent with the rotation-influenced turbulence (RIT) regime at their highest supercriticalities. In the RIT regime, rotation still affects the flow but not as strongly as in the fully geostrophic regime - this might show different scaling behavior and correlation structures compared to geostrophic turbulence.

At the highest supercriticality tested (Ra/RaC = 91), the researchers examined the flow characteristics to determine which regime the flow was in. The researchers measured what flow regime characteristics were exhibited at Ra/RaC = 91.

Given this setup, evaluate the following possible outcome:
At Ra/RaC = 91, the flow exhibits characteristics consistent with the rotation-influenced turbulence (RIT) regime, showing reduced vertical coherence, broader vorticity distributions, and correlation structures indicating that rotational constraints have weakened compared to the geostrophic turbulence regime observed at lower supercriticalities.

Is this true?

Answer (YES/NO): NO